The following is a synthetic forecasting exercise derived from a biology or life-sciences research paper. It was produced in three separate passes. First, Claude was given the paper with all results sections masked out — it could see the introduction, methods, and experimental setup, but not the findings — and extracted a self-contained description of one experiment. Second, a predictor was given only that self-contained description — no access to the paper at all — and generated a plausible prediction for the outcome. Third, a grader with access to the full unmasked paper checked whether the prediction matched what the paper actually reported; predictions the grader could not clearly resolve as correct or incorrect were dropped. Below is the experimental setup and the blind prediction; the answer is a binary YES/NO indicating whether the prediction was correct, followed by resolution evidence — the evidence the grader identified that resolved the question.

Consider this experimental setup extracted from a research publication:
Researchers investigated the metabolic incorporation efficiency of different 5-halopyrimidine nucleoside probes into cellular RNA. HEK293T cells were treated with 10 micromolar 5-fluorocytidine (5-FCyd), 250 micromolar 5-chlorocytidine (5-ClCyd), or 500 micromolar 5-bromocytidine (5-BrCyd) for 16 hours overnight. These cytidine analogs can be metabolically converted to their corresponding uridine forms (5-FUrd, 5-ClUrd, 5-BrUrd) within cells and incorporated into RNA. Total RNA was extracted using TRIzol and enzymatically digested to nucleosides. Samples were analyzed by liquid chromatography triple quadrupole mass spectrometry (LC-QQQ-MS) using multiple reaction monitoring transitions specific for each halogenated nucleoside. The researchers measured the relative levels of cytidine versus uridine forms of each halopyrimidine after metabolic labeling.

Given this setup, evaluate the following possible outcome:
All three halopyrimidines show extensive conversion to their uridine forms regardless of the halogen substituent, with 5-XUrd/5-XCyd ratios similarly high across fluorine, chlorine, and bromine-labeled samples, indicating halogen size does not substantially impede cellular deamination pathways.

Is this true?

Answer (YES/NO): YES